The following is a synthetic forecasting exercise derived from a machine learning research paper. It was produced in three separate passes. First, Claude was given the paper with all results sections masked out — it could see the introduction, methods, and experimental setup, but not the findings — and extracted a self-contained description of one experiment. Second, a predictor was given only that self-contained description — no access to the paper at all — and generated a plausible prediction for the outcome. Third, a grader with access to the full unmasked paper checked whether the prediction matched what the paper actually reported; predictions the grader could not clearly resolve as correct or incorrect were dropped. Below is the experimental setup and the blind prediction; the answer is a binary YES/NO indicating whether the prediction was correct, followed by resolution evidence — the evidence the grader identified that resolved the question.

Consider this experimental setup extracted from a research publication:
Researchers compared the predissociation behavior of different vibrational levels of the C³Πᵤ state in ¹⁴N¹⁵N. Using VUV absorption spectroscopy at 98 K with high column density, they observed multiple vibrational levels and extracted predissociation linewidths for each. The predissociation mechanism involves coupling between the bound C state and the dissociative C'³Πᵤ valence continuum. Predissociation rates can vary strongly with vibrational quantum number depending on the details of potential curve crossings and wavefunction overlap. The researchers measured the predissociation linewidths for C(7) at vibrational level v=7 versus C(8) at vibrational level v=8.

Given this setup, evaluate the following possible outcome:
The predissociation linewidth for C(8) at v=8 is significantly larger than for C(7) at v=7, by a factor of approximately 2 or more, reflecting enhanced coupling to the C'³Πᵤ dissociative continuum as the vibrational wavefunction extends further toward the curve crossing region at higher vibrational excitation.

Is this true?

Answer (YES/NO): YES